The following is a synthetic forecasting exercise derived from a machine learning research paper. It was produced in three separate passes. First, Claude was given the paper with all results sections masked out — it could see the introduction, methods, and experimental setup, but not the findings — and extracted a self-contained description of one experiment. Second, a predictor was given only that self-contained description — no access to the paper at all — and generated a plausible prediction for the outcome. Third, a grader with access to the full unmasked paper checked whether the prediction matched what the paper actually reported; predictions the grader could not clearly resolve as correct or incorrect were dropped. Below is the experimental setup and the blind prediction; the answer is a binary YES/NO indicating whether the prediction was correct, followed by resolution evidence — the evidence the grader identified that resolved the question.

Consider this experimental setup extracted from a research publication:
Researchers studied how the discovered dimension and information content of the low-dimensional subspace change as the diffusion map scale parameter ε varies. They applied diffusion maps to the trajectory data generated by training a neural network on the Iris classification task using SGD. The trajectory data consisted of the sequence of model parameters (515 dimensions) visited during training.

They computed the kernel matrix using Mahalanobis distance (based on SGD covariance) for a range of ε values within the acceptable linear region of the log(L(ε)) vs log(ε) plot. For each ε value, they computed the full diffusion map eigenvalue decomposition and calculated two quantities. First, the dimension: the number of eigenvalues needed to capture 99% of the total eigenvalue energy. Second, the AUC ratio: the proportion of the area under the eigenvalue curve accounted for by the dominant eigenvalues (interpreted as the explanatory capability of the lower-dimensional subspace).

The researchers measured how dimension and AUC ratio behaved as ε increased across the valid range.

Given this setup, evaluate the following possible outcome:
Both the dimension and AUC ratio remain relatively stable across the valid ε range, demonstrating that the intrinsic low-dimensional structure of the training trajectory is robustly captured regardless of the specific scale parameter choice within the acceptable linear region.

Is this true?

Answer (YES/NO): NO